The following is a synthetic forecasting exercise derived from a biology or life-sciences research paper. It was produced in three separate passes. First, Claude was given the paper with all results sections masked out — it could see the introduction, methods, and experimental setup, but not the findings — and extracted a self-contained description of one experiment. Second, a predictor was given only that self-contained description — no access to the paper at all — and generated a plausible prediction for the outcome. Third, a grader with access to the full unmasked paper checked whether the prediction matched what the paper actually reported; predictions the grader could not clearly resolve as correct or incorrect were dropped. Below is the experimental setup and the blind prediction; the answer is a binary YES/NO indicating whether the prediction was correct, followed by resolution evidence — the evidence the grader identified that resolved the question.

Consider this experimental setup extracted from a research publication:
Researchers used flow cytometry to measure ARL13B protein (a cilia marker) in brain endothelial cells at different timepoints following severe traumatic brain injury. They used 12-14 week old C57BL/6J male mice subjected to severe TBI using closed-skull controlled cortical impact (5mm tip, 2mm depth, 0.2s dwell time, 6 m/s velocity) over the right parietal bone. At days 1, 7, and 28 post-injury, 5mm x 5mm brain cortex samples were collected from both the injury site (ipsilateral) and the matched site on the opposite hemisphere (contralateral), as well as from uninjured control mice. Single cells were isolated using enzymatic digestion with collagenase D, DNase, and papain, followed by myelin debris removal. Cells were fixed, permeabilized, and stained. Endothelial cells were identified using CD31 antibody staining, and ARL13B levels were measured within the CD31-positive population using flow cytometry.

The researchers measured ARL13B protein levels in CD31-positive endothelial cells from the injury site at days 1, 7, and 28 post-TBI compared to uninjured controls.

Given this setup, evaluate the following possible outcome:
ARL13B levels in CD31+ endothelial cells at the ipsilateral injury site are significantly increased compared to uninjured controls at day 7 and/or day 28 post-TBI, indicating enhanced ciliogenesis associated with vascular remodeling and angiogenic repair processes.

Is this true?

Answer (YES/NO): NO